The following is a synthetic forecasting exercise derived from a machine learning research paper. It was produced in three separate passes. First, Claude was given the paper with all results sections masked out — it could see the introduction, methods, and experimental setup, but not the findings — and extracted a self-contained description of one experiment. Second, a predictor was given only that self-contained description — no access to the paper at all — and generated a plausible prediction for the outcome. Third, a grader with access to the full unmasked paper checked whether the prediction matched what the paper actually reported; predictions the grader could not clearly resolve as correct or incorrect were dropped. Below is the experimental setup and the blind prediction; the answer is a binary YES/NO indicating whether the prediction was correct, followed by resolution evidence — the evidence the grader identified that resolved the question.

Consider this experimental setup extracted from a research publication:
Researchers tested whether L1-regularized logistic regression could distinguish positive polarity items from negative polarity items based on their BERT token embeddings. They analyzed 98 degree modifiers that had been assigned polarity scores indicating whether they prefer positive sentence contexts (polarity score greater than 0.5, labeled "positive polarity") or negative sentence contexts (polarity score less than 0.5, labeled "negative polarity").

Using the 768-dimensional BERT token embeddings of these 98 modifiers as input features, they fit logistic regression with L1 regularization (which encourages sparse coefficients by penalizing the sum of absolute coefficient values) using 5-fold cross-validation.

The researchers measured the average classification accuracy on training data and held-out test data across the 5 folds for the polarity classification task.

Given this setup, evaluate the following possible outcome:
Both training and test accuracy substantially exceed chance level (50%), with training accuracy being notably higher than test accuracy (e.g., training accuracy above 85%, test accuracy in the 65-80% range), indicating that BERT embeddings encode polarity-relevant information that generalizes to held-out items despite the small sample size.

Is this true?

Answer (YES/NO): NO